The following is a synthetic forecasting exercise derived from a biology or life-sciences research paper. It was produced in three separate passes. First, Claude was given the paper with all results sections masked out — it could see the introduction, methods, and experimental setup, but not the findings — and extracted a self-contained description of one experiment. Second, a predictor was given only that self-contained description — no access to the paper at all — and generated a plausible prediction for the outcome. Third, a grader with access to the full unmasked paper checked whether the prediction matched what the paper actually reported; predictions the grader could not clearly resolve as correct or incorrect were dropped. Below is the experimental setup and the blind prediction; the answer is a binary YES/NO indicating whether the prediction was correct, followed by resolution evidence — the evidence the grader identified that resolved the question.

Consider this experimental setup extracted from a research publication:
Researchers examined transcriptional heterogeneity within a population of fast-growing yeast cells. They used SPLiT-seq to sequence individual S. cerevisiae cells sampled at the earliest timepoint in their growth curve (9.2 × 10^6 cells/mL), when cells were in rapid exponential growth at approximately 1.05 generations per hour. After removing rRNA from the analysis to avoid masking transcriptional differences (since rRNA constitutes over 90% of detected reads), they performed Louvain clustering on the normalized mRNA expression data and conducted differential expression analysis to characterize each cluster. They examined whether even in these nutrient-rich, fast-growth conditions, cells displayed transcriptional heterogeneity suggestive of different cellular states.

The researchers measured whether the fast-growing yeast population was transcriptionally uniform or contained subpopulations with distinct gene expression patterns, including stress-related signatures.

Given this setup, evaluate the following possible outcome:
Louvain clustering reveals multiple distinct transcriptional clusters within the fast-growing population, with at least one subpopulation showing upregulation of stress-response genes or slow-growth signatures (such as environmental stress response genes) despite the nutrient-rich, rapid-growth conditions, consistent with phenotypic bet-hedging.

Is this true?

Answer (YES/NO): YES